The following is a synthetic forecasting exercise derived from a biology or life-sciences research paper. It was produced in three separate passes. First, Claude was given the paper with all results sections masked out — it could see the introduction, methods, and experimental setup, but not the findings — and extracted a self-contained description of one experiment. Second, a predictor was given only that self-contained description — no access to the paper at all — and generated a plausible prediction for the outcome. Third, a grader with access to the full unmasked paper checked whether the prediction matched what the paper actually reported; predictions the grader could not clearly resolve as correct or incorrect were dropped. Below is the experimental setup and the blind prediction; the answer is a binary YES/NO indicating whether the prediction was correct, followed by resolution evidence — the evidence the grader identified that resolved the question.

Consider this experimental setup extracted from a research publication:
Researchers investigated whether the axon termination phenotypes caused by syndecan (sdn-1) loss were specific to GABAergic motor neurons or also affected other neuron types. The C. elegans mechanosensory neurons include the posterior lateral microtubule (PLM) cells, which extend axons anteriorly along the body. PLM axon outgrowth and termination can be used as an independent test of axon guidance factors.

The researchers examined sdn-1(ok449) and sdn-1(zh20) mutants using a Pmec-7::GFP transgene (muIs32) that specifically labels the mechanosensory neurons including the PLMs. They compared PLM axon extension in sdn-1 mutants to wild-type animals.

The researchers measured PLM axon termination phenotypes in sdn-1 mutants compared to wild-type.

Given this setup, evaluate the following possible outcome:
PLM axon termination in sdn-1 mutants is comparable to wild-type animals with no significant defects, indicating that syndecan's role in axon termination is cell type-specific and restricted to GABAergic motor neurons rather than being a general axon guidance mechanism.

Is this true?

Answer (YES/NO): NO